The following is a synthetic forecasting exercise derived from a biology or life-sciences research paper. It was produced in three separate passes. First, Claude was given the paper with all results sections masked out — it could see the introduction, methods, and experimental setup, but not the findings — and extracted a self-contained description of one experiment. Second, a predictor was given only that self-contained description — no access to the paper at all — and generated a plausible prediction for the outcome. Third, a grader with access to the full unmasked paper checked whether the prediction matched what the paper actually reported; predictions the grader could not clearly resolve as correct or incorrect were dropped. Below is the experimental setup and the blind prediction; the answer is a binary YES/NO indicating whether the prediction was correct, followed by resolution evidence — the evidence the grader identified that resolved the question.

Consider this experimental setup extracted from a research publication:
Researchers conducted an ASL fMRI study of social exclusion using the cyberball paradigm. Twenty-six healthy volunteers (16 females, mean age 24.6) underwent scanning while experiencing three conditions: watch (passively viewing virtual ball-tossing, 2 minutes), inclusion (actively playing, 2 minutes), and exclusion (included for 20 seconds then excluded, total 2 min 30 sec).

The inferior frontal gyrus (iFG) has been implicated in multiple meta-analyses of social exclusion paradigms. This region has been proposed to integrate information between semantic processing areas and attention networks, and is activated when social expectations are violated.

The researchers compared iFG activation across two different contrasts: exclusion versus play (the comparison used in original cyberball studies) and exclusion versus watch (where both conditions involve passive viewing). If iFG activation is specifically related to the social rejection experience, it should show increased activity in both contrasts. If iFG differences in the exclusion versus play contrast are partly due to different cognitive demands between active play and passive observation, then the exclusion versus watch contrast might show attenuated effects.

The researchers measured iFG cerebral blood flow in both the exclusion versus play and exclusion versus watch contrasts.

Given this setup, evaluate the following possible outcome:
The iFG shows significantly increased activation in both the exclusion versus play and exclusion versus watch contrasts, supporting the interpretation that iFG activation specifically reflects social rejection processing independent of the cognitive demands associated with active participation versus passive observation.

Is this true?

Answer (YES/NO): NO